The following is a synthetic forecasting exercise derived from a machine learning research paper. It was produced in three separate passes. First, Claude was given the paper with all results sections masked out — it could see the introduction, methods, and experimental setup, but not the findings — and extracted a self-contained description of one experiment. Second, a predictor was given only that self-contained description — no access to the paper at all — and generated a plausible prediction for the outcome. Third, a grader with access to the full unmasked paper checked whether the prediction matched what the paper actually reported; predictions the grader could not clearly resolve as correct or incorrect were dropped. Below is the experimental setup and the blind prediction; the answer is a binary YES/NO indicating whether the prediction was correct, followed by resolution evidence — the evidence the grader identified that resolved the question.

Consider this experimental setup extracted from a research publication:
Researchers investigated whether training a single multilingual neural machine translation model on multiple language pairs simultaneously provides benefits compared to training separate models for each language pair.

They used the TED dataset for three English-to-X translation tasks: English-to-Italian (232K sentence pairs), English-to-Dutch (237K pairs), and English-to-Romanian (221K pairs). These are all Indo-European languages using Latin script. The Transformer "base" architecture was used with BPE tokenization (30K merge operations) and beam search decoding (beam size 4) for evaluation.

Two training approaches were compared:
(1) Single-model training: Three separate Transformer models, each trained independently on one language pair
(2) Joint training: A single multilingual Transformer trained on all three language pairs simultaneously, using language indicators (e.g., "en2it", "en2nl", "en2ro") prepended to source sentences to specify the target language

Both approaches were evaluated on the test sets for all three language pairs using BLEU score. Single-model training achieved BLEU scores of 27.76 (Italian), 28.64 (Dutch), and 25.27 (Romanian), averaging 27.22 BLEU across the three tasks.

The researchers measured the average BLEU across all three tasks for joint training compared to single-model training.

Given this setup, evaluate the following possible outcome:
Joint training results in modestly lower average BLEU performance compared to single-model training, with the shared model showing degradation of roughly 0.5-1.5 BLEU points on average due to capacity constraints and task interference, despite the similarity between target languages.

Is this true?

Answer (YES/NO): NO